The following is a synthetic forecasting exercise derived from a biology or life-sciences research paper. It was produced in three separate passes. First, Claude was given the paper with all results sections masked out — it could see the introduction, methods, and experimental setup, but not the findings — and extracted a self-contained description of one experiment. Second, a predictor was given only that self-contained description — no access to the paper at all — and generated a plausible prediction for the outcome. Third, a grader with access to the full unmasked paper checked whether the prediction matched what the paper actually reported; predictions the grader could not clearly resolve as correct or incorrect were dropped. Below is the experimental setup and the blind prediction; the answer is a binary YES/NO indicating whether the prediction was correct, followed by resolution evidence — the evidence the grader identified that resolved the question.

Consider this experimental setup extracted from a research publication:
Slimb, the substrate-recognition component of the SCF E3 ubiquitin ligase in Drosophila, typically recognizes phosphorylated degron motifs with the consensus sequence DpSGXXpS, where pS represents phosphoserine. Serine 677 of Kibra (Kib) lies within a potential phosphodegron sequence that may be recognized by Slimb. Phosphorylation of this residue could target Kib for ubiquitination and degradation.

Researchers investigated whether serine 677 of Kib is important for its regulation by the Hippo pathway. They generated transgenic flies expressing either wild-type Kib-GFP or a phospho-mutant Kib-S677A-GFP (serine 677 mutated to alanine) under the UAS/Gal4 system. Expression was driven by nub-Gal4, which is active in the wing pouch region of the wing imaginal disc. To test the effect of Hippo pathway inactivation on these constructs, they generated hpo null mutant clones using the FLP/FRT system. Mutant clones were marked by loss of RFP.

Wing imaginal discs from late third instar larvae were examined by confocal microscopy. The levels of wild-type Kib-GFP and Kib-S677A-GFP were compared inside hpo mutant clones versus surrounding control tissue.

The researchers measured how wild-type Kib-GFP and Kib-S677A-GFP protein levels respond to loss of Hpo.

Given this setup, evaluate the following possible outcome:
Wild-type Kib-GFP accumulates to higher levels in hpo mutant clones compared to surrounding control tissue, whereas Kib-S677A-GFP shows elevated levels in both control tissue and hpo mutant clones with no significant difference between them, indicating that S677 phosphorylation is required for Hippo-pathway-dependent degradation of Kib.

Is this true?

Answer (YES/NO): NO